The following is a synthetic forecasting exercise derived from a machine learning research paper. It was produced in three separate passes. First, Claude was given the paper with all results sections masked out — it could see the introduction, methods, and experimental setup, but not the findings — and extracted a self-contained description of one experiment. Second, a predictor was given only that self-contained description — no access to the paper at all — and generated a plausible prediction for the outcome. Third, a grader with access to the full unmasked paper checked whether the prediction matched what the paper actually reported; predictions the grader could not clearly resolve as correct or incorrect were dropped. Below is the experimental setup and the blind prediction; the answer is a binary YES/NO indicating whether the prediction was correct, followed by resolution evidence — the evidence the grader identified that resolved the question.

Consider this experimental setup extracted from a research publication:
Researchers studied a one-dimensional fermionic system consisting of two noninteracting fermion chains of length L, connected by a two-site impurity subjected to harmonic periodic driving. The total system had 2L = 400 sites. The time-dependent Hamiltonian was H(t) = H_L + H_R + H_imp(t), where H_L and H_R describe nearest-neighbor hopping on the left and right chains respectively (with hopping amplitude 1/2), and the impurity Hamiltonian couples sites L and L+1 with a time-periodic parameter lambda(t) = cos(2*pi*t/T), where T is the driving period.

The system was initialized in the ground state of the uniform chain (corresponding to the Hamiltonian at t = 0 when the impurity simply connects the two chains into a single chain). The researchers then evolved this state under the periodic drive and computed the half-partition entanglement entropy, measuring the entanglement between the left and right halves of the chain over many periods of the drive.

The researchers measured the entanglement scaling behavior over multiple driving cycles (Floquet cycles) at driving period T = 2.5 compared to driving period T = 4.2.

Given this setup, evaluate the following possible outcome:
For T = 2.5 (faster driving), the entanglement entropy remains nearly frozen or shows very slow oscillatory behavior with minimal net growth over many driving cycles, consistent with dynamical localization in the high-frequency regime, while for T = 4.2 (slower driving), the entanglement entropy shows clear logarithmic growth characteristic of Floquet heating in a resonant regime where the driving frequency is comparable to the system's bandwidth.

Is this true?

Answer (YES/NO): NO